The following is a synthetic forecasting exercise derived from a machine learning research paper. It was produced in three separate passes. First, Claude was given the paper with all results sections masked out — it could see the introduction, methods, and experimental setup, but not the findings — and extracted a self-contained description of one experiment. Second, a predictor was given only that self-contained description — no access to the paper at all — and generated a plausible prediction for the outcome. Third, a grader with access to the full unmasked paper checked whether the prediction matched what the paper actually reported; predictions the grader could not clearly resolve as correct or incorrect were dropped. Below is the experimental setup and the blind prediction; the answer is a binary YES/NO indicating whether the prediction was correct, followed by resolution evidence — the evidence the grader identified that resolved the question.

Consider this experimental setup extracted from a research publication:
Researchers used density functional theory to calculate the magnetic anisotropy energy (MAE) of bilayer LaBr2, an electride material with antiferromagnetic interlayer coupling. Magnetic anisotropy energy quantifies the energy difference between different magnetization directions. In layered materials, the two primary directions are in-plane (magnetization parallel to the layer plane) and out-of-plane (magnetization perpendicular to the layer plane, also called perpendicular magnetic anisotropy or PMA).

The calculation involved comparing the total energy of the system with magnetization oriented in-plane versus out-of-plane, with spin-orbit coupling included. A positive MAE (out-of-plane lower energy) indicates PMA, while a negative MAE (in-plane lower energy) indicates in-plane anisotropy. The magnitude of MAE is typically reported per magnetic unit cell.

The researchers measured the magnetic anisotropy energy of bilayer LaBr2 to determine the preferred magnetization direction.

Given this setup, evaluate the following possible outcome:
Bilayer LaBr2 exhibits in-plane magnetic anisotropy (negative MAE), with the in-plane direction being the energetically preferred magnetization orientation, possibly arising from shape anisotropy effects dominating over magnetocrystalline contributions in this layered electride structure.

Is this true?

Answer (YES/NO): NO